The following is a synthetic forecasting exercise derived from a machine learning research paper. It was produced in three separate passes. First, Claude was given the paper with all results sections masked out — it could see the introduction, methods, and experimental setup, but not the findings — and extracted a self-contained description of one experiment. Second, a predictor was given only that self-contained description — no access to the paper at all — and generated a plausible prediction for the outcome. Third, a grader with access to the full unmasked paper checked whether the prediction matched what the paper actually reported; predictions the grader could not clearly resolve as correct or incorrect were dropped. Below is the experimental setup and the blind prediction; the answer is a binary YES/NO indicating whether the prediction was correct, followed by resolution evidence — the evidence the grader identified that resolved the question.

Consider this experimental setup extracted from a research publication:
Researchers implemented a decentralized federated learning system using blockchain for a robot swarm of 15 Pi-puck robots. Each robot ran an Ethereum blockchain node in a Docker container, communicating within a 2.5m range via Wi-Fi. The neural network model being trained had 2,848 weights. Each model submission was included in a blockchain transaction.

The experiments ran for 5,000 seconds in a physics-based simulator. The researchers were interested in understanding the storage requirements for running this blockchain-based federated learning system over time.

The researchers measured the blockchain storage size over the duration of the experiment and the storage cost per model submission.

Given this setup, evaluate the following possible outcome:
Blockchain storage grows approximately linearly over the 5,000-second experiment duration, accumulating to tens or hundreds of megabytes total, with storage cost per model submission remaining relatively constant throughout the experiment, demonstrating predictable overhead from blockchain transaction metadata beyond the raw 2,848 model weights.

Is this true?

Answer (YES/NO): YES